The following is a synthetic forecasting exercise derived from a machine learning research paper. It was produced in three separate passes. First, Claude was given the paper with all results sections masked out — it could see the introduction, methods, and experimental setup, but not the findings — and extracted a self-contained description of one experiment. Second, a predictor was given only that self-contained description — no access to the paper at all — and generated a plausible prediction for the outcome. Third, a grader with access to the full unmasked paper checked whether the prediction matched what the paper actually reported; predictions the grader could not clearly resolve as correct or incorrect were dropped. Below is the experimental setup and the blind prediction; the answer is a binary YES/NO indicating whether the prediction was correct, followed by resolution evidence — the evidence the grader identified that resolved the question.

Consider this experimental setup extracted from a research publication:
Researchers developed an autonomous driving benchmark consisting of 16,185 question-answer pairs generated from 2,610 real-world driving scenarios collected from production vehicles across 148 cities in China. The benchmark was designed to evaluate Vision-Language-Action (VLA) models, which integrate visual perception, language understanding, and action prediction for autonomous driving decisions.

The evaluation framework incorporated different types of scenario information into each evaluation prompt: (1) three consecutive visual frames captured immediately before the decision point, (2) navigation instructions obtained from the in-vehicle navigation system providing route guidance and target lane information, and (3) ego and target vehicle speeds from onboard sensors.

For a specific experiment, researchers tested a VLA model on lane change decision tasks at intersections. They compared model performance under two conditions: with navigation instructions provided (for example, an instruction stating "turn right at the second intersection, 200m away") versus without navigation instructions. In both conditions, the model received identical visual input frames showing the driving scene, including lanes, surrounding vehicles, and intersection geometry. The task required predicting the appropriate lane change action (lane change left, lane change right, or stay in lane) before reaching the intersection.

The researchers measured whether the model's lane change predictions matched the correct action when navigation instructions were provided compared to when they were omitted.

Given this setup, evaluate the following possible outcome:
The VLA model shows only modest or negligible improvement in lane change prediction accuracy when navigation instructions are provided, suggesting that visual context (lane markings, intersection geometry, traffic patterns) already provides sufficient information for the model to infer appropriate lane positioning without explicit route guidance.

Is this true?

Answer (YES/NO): NO